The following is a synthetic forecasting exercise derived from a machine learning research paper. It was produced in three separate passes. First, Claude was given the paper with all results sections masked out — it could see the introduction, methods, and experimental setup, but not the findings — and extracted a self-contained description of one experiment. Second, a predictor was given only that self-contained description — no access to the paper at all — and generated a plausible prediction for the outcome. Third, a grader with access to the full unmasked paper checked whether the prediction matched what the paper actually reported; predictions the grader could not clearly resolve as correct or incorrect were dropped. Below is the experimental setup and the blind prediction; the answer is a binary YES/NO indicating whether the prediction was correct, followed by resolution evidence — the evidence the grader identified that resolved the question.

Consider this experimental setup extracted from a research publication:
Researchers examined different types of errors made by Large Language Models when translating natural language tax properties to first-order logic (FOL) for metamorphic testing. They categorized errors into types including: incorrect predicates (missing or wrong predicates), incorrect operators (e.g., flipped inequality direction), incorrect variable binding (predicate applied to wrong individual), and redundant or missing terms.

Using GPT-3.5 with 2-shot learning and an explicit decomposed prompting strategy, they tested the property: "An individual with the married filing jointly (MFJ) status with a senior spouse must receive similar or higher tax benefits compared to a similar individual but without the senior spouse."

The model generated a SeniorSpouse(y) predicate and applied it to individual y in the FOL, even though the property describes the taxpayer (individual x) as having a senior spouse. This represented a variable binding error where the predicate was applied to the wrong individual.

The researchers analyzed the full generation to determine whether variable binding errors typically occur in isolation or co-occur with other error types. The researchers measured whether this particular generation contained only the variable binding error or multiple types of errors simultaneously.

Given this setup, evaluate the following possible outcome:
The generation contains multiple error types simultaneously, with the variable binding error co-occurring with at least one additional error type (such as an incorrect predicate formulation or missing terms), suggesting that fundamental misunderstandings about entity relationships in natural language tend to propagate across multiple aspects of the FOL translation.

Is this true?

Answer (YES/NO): YES